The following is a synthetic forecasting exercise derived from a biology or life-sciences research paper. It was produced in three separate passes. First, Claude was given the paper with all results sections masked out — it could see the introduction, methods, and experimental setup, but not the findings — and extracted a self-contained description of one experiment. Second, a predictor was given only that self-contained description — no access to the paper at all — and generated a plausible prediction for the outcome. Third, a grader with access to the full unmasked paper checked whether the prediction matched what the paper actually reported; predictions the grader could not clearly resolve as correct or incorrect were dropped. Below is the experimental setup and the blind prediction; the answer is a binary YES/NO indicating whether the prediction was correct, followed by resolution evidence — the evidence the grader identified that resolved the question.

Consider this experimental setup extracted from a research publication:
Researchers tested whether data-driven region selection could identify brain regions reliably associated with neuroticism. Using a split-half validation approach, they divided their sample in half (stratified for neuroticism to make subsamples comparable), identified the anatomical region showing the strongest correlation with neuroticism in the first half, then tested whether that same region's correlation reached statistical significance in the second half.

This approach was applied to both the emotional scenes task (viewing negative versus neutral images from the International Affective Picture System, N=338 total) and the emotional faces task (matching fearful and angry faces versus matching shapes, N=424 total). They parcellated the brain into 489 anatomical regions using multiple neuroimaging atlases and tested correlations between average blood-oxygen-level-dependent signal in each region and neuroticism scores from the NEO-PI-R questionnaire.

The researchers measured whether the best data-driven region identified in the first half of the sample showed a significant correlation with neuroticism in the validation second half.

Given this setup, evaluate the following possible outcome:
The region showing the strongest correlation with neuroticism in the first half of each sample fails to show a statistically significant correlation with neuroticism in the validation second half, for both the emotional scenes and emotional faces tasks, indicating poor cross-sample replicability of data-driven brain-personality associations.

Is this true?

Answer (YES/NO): YES